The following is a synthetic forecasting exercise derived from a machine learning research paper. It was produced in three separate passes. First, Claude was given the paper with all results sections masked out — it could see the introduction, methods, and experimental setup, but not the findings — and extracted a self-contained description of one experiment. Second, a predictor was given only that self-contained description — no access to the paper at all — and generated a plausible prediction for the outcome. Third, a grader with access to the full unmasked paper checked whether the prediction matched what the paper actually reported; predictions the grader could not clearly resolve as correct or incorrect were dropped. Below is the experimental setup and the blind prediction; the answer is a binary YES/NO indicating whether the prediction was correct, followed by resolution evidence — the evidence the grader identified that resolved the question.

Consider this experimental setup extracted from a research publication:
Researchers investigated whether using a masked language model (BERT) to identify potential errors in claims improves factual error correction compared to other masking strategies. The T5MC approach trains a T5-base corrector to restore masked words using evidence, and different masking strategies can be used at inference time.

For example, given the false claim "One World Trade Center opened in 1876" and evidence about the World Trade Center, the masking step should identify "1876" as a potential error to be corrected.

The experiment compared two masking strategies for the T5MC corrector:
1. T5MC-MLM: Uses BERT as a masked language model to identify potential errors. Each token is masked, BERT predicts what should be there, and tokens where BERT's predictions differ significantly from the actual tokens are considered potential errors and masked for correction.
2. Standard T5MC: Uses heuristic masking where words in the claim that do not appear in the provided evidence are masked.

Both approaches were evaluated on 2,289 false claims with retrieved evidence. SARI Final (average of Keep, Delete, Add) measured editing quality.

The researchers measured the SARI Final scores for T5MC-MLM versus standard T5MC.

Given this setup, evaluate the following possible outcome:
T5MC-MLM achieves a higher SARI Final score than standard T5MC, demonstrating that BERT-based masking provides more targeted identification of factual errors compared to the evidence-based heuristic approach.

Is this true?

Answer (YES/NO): NO